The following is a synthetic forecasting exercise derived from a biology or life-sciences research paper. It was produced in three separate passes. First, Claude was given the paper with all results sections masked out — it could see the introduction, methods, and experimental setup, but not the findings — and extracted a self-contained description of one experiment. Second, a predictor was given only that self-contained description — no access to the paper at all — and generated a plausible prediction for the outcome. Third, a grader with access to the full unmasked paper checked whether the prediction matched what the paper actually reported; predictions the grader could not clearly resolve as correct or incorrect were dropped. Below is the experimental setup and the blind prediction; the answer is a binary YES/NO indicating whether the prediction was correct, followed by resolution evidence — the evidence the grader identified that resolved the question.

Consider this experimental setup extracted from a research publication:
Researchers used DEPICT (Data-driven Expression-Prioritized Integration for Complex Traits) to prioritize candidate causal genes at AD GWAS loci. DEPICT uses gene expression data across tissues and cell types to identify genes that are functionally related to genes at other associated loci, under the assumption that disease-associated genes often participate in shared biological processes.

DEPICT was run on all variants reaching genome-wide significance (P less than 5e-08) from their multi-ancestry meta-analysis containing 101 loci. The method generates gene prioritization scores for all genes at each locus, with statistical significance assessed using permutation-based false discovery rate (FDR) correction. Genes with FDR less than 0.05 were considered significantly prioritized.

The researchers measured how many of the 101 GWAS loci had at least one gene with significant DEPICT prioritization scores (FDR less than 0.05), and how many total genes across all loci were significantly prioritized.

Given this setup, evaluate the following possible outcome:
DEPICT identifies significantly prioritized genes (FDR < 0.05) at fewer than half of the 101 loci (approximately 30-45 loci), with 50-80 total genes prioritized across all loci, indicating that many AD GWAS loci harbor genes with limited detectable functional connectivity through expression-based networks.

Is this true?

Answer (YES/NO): NO